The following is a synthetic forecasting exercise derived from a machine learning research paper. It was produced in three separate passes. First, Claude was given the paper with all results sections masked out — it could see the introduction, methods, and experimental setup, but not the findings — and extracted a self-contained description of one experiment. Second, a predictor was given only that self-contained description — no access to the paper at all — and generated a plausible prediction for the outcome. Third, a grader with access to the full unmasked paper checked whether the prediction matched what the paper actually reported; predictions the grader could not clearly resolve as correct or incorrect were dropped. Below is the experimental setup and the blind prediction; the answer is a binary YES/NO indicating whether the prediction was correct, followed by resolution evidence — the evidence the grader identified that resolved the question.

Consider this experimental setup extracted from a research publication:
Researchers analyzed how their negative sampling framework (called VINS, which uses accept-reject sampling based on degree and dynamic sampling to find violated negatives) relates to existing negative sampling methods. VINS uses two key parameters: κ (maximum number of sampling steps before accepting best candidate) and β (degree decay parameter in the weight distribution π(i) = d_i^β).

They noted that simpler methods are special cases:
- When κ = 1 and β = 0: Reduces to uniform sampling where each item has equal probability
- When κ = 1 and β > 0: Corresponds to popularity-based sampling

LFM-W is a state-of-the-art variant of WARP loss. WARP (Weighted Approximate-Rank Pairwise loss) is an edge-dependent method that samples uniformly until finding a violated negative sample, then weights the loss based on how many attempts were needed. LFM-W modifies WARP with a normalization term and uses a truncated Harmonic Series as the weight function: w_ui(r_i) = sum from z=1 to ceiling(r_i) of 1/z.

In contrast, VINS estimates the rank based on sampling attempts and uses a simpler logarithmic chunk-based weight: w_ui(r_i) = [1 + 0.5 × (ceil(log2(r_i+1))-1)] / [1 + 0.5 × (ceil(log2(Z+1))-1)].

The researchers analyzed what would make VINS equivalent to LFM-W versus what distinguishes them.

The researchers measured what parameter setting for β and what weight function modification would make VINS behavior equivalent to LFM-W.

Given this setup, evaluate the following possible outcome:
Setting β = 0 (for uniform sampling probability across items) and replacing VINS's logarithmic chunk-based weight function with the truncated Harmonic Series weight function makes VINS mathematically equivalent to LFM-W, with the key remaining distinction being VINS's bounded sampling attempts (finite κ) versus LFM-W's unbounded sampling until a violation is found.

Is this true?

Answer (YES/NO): NO